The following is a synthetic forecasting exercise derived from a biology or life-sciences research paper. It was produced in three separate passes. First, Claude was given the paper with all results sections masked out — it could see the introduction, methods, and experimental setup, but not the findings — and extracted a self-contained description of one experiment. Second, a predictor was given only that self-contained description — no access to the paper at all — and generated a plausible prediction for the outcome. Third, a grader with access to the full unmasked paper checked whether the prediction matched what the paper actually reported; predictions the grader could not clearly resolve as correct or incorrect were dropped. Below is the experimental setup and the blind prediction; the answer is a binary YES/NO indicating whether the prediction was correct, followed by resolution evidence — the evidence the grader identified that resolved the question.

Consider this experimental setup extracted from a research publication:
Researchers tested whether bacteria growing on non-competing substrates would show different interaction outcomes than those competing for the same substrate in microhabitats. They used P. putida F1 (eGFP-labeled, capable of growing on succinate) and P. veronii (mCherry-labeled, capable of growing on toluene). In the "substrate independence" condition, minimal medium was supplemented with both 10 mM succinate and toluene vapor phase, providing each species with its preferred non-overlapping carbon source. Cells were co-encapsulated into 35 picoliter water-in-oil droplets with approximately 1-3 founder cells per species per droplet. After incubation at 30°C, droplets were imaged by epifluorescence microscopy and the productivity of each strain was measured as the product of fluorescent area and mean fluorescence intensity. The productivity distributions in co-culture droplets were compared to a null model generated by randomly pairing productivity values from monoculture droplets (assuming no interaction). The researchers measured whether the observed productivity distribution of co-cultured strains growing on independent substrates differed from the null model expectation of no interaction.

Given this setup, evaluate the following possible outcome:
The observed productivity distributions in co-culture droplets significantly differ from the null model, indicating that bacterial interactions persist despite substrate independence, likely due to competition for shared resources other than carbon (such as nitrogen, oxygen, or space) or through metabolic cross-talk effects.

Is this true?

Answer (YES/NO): NO